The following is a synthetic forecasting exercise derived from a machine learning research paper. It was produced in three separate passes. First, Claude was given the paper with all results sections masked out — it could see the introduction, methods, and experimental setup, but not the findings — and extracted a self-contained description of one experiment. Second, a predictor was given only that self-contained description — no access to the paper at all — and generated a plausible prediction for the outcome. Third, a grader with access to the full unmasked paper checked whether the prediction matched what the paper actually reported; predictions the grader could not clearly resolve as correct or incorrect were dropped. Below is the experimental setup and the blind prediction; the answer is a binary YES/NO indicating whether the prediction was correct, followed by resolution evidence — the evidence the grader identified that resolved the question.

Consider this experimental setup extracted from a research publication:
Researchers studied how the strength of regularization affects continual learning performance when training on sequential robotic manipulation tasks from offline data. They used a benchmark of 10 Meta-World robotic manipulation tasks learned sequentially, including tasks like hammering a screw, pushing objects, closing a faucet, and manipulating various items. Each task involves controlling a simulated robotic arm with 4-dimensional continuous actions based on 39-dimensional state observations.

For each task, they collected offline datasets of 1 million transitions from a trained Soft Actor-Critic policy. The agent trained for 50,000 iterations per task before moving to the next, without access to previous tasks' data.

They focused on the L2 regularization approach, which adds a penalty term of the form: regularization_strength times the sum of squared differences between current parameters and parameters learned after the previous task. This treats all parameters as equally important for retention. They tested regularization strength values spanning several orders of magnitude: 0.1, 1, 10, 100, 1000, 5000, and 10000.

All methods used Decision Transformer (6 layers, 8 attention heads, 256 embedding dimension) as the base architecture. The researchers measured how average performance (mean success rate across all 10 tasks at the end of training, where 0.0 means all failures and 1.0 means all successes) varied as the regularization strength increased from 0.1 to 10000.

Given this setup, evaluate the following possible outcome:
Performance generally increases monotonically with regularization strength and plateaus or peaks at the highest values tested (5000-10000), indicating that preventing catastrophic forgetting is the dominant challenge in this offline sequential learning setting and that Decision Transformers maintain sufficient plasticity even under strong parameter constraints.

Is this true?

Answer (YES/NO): NO